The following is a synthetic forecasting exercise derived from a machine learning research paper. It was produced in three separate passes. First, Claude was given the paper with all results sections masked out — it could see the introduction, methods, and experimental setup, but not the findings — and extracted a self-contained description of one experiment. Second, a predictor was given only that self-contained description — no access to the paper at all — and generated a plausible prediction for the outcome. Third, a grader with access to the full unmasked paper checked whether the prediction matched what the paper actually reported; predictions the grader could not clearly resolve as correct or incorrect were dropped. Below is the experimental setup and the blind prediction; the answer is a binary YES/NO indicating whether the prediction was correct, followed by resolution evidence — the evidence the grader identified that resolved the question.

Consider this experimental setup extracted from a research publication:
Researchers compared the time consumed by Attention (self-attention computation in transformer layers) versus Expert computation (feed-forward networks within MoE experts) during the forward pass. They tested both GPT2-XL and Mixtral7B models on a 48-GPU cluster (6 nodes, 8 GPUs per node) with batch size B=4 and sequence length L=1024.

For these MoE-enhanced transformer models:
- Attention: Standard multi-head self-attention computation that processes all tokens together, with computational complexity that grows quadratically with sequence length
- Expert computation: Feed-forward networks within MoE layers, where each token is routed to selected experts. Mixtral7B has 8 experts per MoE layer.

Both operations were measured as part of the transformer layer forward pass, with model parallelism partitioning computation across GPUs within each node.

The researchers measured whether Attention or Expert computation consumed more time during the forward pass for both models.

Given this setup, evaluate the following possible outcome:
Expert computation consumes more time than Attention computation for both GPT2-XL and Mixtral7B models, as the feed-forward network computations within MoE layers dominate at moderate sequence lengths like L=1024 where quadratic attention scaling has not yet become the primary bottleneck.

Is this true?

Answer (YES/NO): YES